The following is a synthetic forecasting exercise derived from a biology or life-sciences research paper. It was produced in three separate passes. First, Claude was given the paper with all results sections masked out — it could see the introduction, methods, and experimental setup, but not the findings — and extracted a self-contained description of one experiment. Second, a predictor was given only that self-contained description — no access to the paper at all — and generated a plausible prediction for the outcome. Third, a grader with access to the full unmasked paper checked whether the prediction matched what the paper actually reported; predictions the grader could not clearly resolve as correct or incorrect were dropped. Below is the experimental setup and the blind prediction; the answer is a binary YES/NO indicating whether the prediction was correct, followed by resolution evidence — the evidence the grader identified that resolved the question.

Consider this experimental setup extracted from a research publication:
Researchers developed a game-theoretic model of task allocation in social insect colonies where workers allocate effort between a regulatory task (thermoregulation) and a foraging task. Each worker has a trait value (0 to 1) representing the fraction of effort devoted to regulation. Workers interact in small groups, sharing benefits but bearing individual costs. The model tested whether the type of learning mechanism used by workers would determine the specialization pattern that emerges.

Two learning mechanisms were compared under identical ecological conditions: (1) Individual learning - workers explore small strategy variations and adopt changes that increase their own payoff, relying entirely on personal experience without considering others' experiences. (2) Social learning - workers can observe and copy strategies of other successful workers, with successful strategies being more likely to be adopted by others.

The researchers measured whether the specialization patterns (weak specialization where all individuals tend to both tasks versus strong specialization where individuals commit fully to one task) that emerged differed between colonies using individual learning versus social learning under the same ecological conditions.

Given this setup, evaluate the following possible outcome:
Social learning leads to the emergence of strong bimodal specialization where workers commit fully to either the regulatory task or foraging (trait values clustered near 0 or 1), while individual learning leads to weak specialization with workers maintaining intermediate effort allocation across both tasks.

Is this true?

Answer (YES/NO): NO